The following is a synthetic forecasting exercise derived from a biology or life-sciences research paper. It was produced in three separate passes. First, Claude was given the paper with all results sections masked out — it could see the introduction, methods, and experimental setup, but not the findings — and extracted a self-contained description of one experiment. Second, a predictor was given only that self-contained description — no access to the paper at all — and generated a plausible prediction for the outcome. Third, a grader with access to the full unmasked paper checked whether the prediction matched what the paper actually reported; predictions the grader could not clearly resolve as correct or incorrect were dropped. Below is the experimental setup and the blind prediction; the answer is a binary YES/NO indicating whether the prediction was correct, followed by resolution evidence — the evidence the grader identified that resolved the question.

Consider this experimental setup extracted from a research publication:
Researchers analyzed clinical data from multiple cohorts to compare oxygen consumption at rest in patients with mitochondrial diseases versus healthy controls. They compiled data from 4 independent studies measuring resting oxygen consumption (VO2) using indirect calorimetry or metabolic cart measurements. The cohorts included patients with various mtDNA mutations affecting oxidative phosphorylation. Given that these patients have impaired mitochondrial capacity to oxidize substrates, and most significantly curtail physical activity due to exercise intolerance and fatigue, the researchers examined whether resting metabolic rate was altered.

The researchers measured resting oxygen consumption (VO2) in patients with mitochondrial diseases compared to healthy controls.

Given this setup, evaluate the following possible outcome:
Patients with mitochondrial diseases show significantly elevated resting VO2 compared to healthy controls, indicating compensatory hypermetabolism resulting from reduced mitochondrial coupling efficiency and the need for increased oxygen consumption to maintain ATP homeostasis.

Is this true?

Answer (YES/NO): NO